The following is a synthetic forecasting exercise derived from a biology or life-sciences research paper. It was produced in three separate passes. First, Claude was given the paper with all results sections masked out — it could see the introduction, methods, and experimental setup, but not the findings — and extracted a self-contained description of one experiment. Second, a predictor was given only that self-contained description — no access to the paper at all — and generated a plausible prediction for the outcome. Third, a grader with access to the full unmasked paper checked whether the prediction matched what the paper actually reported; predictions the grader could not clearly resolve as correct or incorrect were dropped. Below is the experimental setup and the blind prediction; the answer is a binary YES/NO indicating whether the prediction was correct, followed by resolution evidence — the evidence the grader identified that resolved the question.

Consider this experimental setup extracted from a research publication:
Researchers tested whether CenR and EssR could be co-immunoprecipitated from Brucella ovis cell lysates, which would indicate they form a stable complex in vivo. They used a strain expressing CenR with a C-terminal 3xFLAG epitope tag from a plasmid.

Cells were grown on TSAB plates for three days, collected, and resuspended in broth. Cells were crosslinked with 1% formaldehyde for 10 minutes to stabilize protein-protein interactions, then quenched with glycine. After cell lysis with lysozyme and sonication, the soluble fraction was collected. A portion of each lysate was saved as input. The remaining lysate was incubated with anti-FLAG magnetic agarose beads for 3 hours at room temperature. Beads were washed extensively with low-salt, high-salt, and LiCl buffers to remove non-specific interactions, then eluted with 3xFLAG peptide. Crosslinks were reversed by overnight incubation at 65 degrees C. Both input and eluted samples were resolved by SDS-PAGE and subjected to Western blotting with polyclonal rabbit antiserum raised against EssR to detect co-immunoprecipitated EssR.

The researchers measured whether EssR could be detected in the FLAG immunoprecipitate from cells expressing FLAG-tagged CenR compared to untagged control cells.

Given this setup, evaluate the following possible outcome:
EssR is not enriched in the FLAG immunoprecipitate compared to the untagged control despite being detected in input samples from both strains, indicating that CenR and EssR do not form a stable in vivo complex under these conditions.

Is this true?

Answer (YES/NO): NO